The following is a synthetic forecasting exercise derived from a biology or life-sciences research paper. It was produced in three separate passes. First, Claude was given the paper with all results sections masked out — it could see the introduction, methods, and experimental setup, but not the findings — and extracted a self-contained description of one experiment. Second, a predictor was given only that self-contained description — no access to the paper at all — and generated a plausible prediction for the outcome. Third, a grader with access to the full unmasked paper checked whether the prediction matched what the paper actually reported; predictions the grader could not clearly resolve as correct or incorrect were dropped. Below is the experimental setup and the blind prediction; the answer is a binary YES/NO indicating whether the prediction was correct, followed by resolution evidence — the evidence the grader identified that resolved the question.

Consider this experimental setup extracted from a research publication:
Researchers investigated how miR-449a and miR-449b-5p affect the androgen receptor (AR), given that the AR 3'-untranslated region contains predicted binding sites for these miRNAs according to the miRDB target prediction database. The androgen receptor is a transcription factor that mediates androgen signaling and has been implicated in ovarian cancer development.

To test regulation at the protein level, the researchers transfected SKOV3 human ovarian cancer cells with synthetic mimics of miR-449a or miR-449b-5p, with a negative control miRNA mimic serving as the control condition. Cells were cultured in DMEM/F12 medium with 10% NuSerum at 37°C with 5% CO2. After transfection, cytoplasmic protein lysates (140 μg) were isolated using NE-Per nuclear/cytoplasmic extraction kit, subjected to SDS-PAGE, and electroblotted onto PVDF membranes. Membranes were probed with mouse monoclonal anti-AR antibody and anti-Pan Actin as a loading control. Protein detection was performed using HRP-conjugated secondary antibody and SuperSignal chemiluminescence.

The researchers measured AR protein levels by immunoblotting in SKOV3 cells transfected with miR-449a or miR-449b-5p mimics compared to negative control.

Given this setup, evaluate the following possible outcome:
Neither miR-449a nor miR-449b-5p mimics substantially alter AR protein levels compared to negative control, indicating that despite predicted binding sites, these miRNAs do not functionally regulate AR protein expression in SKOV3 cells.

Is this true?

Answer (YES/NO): NO